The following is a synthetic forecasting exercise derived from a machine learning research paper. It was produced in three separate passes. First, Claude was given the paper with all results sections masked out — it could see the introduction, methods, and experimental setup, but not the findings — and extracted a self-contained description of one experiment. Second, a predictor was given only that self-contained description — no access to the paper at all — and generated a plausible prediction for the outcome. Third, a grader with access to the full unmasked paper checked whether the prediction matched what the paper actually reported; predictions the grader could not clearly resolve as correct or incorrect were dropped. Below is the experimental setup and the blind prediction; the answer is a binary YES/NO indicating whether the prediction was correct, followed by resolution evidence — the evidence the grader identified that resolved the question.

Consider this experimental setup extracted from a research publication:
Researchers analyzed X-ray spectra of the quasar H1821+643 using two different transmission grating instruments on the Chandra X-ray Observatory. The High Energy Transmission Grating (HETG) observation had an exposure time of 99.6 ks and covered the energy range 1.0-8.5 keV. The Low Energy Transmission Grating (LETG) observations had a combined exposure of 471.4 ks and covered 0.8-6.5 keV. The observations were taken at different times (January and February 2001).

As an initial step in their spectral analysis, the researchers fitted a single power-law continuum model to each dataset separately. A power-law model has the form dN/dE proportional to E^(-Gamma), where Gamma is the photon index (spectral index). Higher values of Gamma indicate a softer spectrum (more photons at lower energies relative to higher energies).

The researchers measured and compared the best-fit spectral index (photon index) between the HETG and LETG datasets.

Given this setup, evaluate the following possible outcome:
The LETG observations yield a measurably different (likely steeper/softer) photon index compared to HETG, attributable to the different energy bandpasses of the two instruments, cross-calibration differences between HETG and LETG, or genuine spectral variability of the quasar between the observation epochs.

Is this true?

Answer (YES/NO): YES